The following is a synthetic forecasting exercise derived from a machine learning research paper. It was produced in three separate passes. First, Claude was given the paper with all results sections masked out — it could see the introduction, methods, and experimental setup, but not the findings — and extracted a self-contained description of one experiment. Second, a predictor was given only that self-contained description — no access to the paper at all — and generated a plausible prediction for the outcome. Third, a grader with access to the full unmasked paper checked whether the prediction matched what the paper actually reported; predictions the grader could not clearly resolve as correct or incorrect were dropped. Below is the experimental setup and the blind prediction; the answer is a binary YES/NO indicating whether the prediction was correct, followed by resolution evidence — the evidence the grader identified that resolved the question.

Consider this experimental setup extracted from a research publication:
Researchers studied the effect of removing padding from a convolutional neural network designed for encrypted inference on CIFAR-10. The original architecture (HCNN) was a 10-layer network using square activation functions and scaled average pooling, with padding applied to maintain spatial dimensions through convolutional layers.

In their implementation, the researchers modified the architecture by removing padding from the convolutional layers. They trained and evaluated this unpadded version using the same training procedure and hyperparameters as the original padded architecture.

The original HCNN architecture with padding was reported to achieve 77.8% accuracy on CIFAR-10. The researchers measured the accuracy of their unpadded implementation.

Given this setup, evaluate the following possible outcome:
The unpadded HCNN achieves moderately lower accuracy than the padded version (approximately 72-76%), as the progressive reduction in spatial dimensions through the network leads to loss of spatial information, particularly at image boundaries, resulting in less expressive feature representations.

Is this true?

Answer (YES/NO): YES